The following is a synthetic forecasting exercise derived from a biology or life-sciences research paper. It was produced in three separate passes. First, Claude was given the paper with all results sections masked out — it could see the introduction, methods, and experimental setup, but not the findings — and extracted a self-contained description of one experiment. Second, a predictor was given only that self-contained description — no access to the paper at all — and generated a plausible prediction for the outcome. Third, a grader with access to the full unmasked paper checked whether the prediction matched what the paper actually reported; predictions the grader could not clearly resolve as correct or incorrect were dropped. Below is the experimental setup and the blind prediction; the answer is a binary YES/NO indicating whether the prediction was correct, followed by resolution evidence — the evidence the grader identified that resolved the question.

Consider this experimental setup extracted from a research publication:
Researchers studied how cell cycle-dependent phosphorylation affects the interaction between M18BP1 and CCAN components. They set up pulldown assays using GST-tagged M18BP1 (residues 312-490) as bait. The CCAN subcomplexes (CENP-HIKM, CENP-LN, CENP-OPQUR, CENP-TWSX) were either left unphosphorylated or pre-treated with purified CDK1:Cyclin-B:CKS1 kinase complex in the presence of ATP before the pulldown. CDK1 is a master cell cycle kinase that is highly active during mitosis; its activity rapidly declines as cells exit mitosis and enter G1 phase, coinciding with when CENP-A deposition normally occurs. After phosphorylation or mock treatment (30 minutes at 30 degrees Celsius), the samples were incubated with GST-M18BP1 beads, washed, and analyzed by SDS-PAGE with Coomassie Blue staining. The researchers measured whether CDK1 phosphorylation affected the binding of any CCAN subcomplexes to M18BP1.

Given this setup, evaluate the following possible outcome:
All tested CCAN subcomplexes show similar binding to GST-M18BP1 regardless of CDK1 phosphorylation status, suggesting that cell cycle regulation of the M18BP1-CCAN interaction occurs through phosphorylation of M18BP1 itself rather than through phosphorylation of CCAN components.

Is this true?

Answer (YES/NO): NO